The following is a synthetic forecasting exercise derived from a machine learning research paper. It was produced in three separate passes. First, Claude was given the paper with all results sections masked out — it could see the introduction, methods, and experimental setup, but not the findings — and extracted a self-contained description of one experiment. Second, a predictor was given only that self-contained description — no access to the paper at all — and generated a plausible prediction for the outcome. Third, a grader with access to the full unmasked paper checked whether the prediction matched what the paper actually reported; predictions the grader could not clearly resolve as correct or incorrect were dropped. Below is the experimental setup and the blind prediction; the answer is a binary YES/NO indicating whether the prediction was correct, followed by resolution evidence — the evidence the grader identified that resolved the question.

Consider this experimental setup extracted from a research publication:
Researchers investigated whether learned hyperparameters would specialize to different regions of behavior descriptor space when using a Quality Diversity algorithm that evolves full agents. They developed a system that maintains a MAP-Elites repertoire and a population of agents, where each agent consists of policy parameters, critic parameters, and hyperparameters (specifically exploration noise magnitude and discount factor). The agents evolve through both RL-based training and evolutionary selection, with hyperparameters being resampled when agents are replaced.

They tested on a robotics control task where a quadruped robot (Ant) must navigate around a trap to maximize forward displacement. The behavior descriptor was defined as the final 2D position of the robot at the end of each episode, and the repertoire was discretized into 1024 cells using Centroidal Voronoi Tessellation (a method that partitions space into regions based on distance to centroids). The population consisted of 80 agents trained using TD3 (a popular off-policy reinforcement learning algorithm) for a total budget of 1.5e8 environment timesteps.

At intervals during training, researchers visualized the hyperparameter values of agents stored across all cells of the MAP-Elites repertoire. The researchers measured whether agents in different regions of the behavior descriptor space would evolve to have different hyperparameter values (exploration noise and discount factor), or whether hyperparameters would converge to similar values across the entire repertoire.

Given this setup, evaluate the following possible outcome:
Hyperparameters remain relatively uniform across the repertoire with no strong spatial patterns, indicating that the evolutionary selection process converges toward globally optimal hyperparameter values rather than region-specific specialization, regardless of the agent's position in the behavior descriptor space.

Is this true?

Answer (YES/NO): NO